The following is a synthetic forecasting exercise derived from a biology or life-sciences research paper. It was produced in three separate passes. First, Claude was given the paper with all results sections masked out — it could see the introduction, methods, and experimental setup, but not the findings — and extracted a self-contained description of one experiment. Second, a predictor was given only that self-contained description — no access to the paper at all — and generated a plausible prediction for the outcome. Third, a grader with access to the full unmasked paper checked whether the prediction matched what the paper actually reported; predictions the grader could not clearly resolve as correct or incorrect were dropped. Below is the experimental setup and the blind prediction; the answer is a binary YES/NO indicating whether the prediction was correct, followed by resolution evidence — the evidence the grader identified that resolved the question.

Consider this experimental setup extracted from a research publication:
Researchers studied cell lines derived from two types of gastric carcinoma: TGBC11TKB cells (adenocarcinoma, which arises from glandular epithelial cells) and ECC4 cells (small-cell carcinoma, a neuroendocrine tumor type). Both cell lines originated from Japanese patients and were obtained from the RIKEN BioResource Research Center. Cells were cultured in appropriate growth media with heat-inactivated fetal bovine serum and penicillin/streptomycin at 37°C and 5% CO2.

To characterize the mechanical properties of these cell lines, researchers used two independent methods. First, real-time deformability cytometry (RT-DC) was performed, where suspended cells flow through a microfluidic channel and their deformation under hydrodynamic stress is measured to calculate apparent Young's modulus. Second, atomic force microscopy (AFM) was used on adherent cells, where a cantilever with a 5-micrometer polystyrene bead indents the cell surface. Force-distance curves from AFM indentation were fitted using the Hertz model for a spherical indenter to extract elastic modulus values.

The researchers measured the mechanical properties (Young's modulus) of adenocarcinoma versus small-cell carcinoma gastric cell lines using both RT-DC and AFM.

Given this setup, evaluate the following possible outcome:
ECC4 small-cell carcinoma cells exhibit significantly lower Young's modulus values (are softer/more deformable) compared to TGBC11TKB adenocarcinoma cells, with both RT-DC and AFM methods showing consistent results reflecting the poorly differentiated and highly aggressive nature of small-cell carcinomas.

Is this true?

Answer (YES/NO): YES